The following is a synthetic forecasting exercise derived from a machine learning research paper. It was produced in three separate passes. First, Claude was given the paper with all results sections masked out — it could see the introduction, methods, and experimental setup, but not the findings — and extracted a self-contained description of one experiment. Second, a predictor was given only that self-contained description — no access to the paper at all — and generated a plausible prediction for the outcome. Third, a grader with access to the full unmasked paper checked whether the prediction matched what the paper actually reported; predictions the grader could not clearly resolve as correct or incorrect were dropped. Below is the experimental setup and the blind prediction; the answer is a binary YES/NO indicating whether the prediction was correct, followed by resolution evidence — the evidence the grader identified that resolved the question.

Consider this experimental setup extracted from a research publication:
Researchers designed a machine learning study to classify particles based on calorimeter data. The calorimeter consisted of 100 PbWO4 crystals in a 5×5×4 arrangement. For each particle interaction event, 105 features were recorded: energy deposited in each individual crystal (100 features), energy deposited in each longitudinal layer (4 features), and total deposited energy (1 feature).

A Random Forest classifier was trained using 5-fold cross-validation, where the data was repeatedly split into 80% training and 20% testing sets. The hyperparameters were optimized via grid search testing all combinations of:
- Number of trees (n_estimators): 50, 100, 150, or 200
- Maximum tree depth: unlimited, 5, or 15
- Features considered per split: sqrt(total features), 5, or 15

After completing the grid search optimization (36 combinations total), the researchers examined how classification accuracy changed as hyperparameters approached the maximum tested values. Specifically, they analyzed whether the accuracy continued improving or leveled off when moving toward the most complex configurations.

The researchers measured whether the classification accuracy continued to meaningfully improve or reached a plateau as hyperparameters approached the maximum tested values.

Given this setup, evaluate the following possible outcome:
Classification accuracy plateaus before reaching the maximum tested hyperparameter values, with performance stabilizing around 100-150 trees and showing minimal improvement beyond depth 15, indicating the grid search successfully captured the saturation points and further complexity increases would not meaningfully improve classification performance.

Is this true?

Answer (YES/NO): NO